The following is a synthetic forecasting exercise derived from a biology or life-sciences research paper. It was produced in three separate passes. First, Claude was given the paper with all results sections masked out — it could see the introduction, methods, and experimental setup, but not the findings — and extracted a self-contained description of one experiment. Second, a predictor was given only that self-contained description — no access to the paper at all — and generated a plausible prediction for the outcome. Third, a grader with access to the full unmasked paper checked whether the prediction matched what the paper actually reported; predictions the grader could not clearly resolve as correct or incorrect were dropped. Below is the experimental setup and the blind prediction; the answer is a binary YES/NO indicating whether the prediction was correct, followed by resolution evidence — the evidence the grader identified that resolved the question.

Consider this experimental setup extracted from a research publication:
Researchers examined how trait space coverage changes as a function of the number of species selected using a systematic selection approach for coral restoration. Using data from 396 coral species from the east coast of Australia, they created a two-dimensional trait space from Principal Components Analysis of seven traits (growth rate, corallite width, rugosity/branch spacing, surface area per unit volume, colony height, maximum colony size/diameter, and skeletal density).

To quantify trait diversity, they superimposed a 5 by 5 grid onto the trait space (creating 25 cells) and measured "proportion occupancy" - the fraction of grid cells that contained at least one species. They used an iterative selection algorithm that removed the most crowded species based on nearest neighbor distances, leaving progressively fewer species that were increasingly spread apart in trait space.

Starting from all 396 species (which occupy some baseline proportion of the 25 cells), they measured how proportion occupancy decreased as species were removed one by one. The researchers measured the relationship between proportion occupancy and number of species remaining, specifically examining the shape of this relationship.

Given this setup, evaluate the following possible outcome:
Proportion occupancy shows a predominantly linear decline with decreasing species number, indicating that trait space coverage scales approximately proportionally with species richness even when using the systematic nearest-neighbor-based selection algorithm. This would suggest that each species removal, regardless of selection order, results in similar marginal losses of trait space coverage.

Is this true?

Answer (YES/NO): NO